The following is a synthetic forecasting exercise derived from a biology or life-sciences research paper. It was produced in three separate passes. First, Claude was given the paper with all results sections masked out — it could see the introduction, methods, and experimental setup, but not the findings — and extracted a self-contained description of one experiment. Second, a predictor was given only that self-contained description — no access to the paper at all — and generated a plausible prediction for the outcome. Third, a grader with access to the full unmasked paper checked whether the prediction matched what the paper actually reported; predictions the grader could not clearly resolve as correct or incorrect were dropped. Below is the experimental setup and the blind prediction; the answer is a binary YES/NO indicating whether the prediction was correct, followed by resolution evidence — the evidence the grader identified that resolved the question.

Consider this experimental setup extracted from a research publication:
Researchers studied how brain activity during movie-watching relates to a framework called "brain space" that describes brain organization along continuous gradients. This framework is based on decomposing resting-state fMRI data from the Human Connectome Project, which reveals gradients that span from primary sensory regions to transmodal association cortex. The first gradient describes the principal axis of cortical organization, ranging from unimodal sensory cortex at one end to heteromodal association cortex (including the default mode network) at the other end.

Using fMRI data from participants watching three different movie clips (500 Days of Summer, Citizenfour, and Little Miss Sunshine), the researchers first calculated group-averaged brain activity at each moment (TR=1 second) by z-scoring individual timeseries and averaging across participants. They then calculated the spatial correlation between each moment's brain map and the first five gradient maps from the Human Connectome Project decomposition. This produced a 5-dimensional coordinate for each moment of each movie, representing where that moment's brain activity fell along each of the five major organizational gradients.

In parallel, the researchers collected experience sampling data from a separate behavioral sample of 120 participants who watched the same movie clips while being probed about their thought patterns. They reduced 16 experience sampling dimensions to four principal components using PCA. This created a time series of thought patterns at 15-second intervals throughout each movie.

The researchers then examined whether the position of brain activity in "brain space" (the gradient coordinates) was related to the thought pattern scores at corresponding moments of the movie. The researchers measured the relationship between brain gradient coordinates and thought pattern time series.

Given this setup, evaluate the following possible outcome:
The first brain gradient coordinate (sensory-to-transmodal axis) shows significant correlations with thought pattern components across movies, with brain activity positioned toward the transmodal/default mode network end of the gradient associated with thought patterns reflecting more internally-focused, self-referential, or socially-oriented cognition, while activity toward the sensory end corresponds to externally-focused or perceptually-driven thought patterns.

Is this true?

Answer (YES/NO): NO